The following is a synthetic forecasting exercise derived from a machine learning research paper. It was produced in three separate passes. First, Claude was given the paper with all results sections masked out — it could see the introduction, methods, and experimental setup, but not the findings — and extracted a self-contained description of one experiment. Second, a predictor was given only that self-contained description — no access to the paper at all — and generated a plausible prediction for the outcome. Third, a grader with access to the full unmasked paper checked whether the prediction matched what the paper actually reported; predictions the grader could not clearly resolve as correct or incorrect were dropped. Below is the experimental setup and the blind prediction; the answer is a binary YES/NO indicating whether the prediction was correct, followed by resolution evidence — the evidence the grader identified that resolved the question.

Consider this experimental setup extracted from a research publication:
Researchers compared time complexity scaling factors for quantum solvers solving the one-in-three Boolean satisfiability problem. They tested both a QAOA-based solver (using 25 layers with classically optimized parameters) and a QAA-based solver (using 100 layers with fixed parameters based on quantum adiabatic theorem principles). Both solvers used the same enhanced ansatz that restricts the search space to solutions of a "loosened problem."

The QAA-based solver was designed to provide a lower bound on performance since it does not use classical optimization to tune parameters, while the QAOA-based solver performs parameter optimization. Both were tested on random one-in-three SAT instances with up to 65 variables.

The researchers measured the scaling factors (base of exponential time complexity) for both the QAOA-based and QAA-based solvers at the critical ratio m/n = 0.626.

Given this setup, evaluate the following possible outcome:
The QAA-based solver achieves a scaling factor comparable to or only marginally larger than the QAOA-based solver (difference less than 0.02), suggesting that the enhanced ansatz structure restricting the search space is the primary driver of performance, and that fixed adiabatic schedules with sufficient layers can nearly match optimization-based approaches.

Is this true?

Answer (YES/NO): YES